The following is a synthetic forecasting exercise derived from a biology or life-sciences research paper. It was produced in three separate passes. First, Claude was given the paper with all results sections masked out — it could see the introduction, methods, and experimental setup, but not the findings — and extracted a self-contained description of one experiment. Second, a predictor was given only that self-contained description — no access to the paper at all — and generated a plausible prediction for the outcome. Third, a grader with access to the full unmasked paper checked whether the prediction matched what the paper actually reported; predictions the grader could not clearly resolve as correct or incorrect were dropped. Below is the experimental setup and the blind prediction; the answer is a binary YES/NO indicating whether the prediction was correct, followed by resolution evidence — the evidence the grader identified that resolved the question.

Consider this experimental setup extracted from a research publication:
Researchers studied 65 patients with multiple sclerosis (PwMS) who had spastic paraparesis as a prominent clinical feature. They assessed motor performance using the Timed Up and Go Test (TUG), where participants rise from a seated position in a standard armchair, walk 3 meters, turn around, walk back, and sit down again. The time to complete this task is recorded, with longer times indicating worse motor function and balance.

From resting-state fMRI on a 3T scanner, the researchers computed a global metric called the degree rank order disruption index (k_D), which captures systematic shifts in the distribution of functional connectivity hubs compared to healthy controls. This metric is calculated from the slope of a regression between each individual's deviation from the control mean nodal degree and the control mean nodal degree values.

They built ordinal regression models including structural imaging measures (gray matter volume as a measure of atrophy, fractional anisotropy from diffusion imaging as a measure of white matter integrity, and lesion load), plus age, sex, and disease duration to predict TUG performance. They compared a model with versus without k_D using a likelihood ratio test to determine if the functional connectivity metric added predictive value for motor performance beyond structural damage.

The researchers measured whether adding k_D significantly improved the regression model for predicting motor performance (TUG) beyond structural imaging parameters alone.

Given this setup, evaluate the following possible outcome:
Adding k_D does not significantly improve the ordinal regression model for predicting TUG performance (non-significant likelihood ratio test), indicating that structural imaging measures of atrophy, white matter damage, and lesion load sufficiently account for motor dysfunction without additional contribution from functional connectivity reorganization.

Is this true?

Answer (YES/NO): YES